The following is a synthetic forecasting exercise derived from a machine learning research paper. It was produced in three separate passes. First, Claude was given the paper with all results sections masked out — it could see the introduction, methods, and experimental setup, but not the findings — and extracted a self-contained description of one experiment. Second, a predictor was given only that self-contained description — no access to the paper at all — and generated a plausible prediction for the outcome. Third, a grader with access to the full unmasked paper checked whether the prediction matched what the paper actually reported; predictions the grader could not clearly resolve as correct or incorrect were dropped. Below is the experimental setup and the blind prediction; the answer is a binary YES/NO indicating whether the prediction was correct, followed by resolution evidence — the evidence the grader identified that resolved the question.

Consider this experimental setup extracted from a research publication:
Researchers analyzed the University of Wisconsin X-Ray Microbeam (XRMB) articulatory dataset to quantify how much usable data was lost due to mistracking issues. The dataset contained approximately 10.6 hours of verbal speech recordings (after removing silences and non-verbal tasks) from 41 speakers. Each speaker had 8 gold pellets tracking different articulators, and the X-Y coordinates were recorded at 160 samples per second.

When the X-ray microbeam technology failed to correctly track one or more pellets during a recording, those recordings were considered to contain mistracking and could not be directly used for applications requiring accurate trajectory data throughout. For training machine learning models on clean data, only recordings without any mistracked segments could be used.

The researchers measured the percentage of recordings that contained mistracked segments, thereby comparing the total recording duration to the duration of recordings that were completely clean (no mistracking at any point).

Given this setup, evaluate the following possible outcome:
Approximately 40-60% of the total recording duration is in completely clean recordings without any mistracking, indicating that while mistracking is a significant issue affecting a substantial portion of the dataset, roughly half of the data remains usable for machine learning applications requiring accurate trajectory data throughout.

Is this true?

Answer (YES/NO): NO